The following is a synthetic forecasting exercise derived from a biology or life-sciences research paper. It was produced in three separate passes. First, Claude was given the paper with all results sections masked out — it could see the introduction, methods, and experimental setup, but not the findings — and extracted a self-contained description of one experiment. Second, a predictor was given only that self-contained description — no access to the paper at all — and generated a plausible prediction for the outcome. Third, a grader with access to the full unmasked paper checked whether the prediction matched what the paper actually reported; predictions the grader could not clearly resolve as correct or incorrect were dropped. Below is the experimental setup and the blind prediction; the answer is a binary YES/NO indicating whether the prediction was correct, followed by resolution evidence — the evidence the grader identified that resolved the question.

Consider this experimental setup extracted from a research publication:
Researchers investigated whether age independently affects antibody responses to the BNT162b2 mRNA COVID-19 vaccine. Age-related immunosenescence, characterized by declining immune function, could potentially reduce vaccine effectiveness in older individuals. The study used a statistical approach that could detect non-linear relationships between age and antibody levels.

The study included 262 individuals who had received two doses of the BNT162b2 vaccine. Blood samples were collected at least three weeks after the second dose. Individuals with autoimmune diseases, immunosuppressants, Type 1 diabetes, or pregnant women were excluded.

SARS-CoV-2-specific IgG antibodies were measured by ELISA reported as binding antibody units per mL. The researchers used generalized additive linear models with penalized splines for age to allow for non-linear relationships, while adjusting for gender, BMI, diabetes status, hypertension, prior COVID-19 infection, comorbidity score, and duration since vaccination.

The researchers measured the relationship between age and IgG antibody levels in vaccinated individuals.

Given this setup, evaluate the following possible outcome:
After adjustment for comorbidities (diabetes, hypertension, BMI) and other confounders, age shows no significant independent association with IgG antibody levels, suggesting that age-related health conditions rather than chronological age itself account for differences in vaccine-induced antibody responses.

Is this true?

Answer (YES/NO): NO